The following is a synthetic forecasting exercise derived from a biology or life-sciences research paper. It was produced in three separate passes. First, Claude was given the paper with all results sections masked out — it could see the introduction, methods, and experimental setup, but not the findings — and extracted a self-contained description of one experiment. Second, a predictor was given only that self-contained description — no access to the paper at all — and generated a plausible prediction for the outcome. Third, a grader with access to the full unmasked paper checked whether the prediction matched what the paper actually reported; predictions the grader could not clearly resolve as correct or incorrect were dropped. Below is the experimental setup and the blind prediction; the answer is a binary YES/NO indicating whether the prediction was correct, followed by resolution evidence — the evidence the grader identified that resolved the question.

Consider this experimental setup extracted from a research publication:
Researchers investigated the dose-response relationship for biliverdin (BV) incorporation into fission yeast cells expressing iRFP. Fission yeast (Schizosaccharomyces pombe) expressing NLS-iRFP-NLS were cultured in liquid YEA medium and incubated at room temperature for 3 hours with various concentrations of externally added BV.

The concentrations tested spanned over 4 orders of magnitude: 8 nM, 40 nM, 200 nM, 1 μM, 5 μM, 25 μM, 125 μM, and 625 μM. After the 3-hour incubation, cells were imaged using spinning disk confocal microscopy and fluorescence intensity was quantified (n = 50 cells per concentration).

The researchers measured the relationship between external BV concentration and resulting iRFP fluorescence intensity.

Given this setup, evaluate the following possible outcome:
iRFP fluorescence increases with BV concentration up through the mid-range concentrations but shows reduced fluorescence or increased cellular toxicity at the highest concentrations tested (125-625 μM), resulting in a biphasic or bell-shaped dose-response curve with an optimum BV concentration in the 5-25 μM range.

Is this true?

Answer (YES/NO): NO